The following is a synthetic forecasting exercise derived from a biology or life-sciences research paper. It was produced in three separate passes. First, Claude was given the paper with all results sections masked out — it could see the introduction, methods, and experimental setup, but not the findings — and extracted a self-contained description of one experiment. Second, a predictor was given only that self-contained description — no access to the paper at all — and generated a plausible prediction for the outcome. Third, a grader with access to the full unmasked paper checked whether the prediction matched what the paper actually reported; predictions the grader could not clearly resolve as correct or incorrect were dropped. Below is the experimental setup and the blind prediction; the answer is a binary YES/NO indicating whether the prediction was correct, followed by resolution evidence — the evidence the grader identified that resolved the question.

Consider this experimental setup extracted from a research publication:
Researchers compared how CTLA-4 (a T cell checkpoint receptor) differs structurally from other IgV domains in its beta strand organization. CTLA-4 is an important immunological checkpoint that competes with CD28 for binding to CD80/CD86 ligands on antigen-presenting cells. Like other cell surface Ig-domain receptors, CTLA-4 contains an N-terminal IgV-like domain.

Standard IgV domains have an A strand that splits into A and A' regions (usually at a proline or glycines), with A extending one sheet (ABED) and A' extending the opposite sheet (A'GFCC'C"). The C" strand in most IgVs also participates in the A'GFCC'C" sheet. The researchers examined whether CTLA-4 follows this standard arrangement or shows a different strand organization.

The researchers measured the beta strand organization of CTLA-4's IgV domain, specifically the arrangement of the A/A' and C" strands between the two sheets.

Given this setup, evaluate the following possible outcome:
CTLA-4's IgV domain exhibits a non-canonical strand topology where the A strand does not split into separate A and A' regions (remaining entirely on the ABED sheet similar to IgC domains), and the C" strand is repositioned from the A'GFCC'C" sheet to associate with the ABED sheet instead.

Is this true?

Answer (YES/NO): NO